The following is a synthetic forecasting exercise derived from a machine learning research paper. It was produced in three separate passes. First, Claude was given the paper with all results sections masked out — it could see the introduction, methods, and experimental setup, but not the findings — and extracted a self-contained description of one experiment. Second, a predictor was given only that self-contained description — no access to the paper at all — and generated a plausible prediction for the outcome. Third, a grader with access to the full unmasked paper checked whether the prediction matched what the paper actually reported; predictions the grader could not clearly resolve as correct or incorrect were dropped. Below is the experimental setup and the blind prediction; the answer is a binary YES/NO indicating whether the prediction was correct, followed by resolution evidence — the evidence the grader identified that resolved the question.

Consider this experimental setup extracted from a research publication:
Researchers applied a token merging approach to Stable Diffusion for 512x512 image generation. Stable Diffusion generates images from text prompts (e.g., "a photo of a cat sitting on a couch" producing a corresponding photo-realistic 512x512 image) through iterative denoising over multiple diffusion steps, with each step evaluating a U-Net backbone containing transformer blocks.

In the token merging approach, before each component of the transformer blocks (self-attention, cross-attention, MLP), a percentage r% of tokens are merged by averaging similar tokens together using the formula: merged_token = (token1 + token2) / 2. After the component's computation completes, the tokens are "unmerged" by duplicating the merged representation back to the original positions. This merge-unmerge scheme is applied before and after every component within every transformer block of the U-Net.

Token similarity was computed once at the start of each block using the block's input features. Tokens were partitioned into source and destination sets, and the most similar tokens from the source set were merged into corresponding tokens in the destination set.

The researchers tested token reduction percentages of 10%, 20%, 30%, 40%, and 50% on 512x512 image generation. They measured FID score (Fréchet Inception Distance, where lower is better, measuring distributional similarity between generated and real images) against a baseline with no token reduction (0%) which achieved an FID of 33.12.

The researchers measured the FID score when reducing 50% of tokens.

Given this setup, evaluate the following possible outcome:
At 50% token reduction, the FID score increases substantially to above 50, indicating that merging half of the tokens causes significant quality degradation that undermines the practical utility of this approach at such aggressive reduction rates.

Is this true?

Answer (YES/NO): NO